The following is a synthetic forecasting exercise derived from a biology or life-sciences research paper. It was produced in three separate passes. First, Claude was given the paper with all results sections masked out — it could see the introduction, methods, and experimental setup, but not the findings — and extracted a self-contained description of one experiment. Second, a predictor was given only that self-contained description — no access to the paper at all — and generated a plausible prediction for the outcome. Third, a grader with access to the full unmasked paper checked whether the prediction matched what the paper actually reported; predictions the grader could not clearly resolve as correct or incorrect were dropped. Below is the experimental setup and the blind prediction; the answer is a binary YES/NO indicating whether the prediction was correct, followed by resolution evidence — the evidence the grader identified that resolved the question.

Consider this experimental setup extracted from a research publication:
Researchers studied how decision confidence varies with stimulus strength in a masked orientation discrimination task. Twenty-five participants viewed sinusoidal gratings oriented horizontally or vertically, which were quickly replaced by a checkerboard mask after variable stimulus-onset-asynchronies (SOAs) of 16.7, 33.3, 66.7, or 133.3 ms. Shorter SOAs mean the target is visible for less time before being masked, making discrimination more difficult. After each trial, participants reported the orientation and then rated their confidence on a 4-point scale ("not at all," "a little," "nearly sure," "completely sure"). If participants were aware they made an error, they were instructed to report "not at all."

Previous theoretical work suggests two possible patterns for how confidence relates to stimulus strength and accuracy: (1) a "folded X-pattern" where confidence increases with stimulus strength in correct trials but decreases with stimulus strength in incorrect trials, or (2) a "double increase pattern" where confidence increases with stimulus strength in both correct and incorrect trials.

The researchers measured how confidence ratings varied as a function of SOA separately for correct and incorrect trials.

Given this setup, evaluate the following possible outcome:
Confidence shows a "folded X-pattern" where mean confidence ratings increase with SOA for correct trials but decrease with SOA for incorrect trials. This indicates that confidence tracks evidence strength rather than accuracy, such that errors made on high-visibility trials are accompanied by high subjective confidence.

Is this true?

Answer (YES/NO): NO